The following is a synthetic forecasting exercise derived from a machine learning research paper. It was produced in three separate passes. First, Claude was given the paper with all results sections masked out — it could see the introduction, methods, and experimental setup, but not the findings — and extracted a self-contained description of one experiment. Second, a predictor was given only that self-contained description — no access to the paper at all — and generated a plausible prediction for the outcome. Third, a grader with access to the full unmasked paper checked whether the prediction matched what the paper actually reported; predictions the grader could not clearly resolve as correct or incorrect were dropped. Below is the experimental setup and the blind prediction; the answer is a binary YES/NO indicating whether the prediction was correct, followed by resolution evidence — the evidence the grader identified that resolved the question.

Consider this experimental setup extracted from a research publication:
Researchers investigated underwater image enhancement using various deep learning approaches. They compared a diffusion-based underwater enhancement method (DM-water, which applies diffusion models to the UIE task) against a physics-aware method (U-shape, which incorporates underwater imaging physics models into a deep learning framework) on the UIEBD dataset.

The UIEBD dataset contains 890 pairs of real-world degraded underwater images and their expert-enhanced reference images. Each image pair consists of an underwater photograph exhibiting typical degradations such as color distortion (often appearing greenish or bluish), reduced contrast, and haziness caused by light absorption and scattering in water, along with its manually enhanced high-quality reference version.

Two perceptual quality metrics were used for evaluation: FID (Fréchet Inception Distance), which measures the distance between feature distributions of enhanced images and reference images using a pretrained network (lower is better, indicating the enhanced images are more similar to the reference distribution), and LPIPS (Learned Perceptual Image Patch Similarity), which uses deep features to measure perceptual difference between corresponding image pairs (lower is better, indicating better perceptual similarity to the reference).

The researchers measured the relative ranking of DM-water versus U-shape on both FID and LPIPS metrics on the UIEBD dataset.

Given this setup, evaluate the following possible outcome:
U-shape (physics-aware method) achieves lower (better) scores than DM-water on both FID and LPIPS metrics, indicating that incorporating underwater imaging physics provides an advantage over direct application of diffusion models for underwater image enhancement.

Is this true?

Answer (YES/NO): NO